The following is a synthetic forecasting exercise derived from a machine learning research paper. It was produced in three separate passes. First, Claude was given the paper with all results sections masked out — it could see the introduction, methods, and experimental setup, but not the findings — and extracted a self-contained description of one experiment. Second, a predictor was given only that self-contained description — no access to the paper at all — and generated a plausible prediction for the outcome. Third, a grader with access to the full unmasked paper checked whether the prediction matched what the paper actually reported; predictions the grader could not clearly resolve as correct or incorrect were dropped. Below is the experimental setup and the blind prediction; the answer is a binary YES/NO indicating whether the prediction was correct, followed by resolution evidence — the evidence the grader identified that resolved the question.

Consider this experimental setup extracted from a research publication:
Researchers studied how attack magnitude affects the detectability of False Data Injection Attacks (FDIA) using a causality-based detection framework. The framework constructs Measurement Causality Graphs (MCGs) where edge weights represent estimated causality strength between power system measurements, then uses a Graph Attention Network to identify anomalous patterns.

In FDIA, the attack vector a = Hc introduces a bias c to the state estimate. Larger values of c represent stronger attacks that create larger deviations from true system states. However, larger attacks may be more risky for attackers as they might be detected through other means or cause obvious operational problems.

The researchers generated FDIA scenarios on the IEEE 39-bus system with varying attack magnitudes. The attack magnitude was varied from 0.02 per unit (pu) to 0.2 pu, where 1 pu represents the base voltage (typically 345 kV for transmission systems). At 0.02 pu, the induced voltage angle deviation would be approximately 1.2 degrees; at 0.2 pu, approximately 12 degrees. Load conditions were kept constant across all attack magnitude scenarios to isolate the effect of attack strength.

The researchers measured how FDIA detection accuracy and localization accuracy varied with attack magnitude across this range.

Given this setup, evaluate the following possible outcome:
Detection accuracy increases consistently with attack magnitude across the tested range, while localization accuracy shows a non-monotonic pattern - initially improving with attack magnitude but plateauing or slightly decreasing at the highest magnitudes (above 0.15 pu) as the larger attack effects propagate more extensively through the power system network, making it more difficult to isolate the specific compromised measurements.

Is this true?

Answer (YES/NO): NO